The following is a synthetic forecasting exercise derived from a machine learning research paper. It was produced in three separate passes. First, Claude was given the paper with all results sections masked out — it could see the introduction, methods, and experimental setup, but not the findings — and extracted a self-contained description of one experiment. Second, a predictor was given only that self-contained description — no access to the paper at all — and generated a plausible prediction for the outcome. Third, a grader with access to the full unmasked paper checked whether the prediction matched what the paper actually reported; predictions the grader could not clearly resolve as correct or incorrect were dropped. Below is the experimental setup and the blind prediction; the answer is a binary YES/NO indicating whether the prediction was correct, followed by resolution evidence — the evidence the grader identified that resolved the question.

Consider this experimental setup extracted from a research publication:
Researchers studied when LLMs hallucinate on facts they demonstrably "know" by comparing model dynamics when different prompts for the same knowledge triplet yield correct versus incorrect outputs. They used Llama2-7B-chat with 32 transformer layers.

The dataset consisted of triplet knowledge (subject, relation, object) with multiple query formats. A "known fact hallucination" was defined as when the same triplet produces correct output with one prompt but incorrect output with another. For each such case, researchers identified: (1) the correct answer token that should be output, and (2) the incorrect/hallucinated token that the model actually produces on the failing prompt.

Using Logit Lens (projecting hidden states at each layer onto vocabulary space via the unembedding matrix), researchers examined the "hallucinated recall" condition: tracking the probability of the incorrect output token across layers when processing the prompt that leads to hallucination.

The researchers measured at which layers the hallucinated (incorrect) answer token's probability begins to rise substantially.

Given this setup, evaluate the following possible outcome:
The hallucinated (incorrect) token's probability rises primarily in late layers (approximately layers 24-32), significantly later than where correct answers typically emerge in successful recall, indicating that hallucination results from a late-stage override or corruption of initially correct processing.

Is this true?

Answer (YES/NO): NO